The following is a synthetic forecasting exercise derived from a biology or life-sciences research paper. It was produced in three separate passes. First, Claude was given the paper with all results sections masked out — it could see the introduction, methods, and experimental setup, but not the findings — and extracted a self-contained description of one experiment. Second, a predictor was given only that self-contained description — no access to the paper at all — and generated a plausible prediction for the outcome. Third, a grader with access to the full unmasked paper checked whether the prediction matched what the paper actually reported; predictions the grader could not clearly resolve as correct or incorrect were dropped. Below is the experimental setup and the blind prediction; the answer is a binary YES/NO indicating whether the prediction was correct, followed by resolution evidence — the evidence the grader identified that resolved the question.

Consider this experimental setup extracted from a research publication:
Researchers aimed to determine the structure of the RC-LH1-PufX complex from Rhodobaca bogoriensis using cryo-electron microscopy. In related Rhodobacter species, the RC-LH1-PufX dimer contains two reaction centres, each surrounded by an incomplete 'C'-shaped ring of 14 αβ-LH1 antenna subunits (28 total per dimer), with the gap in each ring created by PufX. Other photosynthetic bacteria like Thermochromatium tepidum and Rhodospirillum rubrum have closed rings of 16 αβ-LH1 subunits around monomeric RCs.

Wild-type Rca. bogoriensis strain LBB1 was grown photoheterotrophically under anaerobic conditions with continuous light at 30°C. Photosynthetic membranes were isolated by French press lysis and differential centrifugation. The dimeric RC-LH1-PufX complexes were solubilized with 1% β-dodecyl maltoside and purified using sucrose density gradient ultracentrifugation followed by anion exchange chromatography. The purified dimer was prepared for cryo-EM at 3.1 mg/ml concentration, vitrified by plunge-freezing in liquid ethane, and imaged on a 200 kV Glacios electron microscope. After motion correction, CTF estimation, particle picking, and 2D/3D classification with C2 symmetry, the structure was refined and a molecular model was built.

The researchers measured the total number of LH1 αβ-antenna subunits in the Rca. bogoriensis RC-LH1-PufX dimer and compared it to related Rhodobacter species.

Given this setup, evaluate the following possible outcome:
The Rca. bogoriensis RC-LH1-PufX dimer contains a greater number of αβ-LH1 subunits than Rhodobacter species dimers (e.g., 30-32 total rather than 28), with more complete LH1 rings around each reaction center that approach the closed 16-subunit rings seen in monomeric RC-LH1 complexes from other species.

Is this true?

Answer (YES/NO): YES